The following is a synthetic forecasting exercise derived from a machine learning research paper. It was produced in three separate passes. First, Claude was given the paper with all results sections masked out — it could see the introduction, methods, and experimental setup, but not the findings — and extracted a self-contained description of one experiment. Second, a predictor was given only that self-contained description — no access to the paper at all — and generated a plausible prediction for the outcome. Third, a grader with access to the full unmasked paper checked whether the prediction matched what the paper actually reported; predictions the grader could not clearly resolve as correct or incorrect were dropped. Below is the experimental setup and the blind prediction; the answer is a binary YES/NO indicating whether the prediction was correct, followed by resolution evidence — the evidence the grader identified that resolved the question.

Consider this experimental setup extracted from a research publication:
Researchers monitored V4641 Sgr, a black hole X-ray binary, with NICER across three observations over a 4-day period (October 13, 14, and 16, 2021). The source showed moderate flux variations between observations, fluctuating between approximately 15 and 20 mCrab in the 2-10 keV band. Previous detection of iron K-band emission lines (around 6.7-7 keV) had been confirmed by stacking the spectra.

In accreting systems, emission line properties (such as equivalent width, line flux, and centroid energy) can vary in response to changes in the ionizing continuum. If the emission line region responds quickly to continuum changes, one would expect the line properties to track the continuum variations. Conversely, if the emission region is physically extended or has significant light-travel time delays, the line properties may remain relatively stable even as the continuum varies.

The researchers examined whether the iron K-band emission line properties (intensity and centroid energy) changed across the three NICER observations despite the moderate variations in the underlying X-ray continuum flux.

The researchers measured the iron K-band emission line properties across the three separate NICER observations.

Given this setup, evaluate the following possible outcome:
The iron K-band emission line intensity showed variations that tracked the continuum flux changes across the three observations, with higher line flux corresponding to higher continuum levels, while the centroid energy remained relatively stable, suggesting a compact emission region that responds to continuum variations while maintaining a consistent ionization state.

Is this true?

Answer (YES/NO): NO